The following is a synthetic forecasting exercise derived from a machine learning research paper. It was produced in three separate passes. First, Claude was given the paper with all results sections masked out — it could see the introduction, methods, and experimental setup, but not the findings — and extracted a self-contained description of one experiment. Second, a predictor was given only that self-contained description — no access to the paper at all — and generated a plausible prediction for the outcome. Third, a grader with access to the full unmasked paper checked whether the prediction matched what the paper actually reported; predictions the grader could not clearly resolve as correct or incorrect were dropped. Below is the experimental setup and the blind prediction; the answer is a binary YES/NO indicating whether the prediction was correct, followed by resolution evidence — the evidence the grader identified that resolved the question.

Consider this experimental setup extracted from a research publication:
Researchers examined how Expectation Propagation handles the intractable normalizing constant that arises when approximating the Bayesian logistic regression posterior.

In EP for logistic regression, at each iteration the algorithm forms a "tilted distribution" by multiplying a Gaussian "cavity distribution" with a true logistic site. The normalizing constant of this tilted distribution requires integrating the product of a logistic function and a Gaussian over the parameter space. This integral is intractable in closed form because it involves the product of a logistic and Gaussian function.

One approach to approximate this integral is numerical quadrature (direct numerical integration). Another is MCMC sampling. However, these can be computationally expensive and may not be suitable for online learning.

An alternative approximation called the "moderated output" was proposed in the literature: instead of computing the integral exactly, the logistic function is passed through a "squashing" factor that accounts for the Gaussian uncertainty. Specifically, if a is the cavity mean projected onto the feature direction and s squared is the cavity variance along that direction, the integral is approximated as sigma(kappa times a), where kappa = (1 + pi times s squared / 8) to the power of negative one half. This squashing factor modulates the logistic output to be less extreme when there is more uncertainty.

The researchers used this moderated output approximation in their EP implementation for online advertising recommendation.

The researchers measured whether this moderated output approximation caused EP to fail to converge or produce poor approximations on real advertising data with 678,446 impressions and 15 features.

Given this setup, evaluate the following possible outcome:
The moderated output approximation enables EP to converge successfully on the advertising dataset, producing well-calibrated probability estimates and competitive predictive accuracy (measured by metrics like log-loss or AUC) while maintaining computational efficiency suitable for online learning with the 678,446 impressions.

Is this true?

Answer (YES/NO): NO